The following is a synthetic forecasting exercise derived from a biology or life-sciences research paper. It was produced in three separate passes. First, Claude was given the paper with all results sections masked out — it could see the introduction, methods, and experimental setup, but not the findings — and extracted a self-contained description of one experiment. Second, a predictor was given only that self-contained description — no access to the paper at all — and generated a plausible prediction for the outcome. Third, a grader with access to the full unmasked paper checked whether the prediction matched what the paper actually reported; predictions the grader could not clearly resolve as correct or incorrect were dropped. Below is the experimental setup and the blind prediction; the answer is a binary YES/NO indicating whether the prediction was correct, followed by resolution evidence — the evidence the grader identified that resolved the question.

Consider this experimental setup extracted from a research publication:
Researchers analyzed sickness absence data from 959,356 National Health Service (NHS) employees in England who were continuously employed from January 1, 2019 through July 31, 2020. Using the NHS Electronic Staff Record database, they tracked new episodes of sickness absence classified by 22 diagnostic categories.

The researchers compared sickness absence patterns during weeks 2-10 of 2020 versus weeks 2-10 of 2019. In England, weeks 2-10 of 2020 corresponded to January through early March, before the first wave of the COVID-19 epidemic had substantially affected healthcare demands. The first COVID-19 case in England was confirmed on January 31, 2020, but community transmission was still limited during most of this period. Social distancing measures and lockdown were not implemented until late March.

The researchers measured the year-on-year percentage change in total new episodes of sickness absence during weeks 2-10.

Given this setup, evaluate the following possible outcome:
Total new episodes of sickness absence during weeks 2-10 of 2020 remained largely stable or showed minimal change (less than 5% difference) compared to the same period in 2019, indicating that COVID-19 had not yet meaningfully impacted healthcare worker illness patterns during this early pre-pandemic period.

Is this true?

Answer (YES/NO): YES